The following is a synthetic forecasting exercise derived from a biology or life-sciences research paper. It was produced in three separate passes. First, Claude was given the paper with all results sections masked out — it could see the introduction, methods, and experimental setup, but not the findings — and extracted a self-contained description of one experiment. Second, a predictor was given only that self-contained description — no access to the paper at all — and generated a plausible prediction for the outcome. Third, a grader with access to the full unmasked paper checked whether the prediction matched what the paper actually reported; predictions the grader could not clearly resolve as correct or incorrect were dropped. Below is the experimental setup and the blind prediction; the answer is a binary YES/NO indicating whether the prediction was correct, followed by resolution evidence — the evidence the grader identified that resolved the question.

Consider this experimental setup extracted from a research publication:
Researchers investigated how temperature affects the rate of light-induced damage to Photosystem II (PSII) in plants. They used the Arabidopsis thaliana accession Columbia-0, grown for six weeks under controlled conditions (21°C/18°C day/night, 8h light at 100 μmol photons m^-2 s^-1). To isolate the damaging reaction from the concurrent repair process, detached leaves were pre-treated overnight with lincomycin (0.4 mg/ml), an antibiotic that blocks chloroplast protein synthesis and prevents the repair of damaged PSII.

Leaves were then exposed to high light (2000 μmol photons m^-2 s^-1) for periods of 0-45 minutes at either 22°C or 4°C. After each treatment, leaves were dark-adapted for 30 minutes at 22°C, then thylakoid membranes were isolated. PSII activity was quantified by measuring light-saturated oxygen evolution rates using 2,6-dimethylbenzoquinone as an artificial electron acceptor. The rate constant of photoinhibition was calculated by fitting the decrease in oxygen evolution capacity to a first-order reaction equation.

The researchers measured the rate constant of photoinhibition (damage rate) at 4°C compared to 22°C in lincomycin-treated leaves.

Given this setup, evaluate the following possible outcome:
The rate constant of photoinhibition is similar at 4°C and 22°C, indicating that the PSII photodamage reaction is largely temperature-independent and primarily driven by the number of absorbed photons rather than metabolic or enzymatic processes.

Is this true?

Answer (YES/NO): NO